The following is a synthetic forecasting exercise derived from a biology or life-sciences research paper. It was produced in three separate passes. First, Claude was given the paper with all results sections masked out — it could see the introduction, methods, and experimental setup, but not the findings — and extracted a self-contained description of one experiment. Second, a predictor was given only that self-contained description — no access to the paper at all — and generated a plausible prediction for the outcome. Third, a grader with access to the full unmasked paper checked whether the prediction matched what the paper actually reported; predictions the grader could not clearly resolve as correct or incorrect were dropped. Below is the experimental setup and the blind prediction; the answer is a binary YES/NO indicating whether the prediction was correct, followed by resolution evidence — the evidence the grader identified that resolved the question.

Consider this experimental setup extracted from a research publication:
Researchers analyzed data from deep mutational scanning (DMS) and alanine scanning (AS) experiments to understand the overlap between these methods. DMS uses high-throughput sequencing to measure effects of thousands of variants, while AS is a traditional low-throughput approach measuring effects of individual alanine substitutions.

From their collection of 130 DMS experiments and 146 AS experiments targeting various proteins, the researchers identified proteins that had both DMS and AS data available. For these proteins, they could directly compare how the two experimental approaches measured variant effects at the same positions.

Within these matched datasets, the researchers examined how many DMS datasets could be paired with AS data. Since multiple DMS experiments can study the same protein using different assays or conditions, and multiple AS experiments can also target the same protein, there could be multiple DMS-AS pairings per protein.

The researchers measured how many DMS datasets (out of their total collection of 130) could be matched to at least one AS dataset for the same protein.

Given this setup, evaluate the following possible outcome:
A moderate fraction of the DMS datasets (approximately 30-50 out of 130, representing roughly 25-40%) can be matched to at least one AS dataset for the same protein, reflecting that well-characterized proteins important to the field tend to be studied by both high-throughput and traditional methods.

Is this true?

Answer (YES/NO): NO